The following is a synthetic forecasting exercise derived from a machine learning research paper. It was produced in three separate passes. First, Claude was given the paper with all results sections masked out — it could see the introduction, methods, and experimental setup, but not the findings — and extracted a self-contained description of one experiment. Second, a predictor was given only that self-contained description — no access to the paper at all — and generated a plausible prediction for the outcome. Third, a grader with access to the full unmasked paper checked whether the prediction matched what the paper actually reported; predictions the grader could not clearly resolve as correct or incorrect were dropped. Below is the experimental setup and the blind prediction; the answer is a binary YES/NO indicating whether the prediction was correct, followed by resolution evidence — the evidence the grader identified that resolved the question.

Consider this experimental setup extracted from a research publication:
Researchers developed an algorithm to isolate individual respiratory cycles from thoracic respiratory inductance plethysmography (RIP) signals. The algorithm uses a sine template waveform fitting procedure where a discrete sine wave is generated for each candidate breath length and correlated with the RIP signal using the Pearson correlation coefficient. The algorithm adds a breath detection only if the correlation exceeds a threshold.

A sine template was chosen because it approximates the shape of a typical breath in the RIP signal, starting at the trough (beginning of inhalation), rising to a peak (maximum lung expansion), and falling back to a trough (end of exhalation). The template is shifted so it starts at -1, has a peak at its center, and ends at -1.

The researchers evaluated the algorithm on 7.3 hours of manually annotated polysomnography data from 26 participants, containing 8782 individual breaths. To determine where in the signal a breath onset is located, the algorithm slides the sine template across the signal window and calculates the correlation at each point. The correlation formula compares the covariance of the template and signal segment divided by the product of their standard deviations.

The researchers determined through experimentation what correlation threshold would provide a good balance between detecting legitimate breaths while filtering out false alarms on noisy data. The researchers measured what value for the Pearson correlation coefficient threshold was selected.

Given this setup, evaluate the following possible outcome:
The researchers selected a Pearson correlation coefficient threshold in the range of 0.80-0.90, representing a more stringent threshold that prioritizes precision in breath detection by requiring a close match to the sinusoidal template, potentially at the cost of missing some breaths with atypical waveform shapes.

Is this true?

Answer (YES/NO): NO